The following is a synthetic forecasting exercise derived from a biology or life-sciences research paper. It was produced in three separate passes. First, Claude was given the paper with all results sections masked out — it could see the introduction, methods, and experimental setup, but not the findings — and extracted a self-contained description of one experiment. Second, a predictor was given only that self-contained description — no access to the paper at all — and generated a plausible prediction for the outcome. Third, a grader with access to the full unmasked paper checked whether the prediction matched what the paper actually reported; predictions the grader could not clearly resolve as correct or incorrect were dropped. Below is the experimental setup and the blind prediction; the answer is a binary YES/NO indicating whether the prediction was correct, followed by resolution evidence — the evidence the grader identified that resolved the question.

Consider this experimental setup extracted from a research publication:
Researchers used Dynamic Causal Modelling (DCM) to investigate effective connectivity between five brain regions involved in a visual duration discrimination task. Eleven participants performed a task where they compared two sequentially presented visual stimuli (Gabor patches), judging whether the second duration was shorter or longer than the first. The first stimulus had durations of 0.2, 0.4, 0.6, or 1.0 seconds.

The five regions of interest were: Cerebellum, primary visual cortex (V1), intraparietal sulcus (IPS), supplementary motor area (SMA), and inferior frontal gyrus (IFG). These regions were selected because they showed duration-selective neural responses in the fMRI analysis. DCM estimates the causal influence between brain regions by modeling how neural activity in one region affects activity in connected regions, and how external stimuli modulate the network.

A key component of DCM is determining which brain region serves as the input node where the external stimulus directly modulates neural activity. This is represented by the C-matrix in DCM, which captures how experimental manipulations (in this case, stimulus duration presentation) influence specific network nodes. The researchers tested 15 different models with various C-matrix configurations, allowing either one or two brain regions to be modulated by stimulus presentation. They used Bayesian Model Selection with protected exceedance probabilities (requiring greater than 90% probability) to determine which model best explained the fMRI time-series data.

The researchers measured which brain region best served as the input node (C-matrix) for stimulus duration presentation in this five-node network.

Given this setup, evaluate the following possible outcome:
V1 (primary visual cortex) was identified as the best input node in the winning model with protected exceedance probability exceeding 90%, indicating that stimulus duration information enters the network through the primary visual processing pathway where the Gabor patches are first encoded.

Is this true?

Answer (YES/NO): NO